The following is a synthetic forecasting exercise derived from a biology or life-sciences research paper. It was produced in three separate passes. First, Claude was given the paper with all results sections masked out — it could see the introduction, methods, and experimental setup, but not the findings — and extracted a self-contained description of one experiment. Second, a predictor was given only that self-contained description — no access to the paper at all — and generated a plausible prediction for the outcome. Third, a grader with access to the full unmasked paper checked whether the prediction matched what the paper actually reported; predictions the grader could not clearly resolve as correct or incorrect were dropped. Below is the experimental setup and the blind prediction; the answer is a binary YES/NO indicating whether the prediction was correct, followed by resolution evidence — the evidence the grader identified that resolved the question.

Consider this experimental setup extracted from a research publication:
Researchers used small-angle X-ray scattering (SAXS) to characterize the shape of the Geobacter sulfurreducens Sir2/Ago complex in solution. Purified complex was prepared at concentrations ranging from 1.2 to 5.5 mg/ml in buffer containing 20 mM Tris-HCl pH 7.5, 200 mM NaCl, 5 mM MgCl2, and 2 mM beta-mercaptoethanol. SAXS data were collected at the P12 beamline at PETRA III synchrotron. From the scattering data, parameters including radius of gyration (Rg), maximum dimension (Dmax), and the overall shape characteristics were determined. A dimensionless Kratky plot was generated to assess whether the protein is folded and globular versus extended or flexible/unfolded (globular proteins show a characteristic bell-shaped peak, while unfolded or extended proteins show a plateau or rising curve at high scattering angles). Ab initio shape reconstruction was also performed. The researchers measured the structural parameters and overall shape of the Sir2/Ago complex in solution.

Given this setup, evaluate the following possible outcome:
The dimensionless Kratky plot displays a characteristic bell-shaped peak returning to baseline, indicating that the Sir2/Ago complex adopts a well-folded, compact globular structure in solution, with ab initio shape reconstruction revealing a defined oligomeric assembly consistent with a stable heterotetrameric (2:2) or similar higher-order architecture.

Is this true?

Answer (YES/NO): NO